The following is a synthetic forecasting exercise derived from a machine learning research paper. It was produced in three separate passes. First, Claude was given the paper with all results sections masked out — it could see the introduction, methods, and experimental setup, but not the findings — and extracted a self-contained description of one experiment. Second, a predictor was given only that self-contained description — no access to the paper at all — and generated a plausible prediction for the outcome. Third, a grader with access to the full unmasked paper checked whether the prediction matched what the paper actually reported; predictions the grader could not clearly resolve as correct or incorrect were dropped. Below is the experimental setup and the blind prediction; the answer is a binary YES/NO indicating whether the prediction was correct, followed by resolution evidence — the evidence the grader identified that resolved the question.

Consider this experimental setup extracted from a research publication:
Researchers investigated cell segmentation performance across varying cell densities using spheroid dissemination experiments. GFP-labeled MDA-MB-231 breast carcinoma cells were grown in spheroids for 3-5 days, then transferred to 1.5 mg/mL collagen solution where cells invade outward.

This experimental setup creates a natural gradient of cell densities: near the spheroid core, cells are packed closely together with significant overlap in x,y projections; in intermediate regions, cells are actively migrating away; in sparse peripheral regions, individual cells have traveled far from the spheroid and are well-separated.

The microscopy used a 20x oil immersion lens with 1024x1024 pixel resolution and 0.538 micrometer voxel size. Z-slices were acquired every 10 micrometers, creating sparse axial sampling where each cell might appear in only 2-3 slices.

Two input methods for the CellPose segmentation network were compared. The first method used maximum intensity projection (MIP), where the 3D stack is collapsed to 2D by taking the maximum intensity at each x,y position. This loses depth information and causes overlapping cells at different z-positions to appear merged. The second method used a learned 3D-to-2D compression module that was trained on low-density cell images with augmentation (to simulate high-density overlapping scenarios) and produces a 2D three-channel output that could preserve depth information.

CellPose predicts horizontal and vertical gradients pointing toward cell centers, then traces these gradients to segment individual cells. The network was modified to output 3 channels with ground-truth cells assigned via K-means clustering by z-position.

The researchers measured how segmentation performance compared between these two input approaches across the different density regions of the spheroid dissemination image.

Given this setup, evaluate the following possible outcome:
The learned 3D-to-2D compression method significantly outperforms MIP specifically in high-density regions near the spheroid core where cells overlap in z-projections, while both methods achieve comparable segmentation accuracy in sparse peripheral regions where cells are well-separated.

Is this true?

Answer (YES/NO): NO